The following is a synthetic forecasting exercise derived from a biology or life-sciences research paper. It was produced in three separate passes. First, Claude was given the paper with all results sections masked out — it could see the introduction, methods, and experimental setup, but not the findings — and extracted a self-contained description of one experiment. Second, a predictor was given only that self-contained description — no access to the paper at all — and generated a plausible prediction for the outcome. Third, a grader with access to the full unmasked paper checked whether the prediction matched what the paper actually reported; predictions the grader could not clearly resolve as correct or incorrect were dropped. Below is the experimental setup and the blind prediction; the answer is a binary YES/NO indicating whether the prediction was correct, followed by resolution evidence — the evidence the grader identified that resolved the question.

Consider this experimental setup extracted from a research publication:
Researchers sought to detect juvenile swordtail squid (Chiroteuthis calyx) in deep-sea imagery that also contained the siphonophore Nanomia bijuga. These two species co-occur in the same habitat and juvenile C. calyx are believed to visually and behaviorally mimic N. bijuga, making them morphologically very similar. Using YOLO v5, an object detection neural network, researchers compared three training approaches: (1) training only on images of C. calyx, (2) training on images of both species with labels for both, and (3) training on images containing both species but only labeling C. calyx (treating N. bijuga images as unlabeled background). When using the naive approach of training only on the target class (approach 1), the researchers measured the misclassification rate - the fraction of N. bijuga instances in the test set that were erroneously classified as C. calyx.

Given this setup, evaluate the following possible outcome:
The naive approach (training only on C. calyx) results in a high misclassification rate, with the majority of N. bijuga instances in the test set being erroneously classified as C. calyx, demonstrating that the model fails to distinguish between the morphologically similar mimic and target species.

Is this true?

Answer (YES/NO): NO